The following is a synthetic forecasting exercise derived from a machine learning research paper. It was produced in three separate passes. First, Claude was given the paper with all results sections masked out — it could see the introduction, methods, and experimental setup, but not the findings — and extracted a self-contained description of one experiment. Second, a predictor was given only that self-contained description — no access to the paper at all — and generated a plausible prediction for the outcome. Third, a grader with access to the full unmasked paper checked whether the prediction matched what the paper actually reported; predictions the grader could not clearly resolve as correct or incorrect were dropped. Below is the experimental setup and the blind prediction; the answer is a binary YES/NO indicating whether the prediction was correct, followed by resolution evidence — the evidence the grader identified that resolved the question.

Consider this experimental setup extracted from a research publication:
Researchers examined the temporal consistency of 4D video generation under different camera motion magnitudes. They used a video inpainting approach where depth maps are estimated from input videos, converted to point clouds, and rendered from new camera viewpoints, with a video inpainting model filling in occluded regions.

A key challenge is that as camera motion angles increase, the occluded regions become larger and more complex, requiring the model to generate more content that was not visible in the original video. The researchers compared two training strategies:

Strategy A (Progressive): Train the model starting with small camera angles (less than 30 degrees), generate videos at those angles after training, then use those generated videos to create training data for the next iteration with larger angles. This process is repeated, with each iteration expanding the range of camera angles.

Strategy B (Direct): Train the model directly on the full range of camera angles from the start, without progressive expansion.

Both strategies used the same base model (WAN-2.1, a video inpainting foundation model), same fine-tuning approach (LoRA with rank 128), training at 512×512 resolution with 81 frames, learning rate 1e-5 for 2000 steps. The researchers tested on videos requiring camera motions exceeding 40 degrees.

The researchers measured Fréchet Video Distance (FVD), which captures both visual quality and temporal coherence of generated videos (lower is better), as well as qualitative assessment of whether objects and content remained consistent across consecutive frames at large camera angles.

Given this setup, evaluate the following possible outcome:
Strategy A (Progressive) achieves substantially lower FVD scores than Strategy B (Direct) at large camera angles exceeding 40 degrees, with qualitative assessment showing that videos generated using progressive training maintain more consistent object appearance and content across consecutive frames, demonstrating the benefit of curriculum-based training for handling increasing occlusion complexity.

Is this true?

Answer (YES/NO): YES